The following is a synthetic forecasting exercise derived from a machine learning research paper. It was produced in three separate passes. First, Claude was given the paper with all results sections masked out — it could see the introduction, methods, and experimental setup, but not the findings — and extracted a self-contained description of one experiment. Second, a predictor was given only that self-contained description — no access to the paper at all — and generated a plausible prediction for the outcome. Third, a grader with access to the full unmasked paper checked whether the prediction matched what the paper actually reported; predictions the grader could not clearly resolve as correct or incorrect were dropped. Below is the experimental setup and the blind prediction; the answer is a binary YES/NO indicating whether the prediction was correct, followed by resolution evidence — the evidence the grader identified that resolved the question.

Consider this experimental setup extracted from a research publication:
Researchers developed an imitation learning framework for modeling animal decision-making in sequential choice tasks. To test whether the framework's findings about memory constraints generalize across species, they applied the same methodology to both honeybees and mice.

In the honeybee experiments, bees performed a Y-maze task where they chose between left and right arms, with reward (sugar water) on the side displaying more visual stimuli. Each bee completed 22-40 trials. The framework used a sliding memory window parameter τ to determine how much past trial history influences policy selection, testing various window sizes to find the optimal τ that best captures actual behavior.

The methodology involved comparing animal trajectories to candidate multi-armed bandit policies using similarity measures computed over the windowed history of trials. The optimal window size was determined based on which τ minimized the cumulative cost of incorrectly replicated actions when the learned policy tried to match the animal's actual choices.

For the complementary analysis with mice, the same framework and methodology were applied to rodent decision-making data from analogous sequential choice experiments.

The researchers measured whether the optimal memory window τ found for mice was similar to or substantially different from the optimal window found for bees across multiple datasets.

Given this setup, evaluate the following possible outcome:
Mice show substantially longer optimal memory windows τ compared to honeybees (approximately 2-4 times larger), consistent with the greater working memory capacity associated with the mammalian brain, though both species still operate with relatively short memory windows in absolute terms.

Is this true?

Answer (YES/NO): NO